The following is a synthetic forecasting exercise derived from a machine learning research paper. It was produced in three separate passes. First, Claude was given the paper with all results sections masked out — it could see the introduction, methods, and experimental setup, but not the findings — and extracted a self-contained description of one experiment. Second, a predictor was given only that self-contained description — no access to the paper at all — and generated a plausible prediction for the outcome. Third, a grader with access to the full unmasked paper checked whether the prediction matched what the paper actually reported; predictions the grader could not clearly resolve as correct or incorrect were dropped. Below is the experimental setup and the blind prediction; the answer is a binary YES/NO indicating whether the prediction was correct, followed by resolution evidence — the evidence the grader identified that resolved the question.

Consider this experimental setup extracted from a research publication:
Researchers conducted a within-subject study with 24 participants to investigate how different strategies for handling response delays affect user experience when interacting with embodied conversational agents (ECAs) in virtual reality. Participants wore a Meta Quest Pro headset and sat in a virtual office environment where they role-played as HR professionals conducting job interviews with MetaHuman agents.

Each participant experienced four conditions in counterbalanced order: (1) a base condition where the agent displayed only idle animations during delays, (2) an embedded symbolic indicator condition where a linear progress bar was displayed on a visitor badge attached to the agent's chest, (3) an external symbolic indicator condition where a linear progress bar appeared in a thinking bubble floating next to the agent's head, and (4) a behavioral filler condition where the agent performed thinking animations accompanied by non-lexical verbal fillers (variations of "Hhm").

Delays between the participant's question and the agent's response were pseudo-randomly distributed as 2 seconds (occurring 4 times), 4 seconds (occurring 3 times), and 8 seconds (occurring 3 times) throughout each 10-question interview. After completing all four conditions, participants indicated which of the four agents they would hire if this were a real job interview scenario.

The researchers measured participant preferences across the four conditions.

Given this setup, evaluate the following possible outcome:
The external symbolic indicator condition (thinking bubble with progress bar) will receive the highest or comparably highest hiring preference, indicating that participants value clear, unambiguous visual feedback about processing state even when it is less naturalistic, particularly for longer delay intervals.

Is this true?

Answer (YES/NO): NO